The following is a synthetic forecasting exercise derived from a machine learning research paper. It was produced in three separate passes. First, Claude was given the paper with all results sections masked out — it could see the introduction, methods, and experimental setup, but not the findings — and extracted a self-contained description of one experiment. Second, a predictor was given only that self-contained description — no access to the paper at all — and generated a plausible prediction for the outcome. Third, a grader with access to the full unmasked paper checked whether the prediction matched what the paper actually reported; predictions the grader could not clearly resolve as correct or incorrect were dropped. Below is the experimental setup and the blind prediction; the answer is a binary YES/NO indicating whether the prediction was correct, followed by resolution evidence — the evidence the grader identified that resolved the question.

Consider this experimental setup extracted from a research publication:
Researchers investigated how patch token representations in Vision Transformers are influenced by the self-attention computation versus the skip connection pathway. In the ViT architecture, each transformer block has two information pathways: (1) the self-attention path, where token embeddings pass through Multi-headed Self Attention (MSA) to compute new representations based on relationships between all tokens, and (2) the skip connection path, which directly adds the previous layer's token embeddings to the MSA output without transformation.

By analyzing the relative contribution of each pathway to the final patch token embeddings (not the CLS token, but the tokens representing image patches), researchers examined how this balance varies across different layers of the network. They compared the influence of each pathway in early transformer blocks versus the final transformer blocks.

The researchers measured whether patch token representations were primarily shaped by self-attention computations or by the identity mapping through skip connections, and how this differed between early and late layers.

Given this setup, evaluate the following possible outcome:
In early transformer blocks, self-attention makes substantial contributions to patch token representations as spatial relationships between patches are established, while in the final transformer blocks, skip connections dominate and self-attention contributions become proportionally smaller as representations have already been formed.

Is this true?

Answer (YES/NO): YES